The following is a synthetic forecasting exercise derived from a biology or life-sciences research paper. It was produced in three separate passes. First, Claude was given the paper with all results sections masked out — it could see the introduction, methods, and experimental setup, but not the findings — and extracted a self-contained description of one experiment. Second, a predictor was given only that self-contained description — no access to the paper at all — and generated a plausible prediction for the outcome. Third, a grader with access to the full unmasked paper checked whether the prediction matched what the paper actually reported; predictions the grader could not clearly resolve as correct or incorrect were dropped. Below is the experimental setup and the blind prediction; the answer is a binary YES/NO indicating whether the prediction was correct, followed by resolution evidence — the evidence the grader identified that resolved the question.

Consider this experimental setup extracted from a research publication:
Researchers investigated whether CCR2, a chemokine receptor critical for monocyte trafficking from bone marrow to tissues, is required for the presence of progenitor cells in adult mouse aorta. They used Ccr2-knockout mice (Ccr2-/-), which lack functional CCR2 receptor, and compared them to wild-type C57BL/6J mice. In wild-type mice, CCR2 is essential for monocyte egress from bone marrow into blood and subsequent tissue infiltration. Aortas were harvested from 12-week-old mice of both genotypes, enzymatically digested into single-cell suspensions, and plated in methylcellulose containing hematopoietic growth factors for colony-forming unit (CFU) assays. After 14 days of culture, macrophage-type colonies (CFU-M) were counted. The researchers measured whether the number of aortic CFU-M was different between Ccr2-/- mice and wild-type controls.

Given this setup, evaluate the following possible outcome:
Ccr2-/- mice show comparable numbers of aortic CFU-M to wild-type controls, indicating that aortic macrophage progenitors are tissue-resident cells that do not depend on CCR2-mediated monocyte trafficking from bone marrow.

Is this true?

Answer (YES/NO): NO